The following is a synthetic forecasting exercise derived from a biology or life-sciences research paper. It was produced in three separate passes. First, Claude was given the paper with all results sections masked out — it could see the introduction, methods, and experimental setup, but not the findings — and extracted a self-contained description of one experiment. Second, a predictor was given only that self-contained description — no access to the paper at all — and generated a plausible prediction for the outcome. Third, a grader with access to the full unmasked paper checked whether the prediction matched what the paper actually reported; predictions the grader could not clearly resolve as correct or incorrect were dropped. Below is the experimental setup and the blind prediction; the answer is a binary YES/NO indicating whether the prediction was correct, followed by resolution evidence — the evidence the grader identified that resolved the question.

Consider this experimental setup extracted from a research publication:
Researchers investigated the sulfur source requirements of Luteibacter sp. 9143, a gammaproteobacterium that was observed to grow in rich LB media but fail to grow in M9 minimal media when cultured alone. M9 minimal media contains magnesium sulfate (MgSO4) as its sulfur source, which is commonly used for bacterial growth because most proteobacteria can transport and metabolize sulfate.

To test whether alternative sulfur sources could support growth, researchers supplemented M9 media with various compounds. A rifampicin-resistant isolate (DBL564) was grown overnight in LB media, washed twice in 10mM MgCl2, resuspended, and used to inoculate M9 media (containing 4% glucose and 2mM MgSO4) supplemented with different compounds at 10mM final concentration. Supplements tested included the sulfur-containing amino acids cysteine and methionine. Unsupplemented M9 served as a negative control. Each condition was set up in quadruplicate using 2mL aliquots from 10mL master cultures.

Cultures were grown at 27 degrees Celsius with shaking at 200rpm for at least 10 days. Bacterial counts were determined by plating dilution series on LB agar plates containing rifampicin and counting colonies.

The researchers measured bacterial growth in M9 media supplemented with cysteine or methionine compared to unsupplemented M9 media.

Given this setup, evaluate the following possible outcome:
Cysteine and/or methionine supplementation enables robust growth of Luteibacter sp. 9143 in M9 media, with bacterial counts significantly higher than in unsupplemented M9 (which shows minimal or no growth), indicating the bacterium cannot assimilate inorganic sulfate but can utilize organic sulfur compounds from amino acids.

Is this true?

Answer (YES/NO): YES